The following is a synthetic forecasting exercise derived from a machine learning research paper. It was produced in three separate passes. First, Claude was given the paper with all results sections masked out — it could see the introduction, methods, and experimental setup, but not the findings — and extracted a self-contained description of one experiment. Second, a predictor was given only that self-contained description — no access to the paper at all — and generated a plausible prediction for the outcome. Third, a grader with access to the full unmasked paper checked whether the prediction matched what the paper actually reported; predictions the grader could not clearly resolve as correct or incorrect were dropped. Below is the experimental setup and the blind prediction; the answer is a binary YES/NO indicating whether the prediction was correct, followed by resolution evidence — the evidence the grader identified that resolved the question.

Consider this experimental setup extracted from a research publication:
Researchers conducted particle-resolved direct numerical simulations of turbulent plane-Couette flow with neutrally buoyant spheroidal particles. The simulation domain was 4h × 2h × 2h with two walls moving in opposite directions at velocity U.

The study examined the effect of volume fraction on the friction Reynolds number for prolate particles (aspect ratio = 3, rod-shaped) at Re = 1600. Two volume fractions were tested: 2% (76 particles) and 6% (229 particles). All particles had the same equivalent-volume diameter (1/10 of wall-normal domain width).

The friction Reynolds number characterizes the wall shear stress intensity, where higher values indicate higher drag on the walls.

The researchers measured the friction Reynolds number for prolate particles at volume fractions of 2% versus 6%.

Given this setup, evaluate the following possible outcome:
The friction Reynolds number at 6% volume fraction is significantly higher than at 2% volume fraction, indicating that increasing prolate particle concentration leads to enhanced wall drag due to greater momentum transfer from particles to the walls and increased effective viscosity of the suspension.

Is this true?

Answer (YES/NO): NO